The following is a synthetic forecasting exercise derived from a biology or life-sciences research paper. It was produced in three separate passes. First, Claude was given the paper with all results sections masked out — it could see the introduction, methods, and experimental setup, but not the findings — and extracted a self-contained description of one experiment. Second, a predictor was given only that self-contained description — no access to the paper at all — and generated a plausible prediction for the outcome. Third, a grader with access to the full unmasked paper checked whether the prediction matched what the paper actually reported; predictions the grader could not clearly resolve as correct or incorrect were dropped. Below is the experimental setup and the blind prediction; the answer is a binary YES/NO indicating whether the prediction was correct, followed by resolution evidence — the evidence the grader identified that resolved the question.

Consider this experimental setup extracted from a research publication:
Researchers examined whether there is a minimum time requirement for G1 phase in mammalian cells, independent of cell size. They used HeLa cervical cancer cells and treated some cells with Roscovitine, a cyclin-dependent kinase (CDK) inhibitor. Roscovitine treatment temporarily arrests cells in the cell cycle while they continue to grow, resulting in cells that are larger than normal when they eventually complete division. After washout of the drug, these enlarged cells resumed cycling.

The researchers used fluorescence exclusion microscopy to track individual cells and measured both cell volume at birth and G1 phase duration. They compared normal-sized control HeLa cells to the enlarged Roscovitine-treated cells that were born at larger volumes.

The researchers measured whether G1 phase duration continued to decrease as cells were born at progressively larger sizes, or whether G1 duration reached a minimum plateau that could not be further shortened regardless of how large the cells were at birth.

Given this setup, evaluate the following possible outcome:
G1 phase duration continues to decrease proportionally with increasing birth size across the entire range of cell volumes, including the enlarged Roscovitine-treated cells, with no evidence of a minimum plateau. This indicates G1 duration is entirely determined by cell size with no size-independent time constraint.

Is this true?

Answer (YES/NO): NO